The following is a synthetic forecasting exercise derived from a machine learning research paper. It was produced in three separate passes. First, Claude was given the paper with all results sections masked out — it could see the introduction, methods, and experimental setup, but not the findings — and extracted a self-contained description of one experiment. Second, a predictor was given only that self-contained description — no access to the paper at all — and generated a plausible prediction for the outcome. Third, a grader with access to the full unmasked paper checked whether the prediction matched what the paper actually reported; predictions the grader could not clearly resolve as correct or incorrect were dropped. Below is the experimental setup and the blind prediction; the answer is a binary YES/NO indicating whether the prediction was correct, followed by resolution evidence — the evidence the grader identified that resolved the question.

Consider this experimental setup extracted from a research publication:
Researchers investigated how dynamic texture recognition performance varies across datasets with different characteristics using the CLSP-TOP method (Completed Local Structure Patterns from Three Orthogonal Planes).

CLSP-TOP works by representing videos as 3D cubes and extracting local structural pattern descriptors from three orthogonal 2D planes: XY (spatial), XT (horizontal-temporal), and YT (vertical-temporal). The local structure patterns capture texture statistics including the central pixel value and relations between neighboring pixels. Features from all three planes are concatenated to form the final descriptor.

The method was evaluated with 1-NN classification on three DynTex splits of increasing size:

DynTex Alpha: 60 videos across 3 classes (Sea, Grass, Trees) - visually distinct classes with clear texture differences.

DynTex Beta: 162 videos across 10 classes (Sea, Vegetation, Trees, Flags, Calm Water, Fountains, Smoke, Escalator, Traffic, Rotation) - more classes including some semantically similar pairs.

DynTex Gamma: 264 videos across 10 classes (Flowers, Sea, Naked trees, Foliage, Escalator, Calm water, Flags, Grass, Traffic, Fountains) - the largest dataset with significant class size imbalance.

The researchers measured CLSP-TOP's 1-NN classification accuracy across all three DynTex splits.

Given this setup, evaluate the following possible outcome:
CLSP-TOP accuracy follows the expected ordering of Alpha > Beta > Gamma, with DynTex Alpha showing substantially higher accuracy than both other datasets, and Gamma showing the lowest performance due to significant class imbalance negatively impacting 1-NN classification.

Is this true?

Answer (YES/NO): YES